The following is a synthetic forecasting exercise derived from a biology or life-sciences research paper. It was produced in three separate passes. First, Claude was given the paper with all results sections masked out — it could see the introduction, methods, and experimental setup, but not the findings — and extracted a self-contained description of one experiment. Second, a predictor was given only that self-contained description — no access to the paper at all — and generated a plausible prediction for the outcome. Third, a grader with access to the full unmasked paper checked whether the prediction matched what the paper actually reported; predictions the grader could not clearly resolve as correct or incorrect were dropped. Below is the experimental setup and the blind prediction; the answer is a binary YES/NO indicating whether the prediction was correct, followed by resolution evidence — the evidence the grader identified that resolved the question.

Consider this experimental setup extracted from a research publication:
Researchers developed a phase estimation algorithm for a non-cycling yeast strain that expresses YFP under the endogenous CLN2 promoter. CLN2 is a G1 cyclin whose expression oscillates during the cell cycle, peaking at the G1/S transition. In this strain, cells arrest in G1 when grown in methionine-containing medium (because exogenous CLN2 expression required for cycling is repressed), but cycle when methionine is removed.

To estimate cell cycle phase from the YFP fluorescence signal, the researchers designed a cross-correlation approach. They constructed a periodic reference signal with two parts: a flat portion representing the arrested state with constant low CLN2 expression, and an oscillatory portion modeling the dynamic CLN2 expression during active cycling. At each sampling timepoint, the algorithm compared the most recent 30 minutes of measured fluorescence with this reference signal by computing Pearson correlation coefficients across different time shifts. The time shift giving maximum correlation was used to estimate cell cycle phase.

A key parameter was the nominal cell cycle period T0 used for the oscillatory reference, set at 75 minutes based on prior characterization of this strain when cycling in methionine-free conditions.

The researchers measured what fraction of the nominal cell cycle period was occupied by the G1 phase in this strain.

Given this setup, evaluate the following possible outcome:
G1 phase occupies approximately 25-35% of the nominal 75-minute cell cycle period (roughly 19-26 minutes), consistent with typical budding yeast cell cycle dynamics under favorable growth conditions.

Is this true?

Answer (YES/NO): YES